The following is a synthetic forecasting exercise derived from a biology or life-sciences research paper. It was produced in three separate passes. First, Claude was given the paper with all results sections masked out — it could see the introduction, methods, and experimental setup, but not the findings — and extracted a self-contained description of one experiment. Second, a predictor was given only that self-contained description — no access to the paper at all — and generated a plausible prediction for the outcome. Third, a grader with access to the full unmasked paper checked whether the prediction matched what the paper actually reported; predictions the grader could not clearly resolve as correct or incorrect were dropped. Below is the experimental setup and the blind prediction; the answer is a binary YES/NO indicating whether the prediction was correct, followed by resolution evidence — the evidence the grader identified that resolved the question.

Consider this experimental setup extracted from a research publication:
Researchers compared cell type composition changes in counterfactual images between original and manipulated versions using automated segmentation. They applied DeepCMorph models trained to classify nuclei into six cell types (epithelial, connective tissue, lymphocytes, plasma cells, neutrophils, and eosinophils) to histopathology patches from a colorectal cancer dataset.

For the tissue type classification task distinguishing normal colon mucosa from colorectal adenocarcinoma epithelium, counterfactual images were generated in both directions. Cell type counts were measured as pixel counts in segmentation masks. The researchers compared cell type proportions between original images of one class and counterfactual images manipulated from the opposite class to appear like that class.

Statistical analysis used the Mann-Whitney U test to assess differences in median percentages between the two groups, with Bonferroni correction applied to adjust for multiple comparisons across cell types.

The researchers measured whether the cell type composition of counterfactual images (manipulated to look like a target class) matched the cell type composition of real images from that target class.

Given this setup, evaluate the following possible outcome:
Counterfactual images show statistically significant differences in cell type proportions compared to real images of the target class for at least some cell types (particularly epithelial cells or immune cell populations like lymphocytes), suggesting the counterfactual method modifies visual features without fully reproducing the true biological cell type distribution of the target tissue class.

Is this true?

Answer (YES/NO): YES